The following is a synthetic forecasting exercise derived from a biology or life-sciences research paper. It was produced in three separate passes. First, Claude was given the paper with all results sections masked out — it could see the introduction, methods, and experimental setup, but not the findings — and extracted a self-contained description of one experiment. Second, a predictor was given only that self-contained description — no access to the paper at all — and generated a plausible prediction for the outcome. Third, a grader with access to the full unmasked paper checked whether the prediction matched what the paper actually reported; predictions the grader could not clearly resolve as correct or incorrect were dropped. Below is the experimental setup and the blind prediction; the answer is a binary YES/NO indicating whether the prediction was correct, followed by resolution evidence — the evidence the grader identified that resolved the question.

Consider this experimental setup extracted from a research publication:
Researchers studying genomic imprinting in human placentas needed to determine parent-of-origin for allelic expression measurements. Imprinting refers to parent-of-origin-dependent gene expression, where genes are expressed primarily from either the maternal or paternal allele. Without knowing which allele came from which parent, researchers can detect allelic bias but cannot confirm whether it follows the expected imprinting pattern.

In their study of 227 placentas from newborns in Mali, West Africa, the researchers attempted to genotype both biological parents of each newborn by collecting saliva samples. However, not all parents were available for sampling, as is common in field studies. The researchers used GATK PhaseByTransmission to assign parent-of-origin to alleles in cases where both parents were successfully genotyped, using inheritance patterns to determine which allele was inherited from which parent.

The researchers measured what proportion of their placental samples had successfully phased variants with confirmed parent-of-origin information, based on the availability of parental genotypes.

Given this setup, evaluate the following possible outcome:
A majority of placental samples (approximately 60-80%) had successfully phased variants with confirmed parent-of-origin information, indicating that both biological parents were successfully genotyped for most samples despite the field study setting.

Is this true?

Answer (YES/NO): NO